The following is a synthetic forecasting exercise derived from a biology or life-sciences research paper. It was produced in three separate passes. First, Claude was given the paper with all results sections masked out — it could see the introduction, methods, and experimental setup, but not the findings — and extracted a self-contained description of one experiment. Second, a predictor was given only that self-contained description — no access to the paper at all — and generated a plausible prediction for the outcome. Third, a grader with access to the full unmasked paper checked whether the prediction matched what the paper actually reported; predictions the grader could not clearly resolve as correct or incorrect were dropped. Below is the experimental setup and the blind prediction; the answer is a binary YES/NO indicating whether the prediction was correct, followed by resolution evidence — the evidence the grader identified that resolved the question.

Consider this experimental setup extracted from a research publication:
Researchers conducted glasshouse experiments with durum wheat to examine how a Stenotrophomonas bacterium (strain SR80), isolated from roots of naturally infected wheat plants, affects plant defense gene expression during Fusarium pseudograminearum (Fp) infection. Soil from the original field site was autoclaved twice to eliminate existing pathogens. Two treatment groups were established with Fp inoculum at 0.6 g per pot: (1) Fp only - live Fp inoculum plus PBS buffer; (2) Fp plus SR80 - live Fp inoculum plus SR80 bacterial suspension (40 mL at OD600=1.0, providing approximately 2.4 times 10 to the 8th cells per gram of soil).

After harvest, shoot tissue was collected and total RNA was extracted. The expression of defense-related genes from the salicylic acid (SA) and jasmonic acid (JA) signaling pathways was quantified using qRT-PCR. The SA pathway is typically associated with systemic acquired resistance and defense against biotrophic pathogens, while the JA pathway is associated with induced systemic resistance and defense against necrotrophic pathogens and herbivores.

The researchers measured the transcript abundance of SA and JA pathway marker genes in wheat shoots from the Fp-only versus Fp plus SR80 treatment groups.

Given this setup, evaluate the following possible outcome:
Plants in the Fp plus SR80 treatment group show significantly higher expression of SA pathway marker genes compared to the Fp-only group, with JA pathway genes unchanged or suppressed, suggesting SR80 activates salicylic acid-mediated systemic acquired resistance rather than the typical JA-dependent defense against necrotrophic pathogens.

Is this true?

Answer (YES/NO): NO